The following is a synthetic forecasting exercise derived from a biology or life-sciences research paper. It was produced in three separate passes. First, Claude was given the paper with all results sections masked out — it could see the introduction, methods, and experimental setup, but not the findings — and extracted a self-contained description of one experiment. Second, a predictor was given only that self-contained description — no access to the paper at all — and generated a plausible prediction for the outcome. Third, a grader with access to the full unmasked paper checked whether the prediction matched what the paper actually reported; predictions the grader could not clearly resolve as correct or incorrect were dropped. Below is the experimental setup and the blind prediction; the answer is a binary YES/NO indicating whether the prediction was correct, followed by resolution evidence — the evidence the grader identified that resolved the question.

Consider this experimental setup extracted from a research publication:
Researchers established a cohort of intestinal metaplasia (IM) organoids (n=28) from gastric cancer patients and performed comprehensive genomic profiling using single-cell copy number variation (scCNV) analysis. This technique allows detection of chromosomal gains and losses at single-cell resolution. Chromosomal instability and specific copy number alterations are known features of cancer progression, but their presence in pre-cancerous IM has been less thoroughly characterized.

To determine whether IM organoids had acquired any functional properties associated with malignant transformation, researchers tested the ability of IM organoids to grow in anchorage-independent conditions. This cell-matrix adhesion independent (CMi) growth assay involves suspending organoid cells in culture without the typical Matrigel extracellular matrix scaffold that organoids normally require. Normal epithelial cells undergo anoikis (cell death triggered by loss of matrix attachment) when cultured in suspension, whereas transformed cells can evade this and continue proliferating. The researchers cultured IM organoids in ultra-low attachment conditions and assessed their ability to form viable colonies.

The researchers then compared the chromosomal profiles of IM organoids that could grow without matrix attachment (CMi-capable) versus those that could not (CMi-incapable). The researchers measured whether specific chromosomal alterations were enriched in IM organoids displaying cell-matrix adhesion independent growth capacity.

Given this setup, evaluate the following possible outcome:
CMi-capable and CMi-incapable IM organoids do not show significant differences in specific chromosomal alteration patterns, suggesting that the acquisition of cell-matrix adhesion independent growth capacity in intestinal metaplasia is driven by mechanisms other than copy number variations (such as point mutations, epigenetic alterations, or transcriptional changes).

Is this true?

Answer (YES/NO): NO